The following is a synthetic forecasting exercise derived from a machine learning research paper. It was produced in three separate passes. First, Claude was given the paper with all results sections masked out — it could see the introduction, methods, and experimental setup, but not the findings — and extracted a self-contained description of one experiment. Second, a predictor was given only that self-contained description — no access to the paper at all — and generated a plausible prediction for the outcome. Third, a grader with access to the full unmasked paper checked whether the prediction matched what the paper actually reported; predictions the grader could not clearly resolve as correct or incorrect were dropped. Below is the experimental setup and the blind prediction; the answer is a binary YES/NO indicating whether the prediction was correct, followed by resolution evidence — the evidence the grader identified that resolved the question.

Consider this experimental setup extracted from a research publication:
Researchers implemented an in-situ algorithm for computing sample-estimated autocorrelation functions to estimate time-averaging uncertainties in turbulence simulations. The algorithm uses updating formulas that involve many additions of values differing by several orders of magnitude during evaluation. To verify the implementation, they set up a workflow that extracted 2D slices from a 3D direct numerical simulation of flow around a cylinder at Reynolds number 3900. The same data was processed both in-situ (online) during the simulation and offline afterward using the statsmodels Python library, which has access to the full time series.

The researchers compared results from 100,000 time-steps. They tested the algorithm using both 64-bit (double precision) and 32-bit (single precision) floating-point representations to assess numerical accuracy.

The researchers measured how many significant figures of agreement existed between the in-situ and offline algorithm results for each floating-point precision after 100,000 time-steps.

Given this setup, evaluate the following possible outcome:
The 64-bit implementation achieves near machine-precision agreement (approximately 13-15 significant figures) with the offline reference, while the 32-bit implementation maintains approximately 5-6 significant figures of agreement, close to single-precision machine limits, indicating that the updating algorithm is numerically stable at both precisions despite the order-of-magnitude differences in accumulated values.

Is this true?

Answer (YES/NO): NO